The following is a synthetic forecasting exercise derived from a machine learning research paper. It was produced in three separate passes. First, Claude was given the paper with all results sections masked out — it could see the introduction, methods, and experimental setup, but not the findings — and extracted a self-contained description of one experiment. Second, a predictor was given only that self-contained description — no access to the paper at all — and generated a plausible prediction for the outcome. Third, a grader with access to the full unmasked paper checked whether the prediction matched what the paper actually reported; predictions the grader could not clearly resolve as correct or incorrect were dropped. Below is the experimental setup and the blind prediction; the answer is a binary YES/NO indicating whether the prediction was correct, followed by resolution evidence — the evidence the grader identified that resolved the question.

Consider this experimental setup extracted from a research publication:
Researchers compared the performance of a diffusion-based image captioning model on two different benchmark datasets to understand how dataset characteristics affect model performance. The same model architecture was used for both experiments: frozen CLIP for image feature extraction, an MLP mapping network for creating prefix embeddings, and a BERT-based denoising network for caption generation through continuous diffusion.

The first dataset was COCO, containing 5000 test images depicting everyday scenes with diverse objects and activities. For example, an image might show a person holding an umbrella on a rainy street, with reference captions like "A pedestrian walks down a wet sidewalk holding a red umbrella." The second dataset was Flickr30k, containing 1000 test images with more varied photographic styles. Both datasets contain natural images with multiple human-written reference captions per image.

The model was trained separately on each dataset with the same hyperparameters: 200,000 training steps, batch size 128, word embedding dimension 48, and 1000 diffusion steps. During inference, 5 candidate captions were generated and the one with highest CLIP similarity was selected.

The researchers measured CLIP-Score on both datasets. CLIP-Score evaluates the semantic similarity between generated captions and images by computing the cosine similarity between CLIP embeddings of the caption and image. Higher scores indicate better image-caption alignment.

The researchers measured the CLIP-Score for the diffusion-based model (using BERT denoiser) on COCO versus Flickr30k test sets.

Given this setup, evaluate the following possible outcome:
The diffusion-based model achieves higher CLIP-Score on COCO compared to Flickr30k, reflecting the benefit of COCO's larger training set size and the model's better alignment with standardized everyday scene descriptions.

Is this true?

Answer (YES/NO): NO